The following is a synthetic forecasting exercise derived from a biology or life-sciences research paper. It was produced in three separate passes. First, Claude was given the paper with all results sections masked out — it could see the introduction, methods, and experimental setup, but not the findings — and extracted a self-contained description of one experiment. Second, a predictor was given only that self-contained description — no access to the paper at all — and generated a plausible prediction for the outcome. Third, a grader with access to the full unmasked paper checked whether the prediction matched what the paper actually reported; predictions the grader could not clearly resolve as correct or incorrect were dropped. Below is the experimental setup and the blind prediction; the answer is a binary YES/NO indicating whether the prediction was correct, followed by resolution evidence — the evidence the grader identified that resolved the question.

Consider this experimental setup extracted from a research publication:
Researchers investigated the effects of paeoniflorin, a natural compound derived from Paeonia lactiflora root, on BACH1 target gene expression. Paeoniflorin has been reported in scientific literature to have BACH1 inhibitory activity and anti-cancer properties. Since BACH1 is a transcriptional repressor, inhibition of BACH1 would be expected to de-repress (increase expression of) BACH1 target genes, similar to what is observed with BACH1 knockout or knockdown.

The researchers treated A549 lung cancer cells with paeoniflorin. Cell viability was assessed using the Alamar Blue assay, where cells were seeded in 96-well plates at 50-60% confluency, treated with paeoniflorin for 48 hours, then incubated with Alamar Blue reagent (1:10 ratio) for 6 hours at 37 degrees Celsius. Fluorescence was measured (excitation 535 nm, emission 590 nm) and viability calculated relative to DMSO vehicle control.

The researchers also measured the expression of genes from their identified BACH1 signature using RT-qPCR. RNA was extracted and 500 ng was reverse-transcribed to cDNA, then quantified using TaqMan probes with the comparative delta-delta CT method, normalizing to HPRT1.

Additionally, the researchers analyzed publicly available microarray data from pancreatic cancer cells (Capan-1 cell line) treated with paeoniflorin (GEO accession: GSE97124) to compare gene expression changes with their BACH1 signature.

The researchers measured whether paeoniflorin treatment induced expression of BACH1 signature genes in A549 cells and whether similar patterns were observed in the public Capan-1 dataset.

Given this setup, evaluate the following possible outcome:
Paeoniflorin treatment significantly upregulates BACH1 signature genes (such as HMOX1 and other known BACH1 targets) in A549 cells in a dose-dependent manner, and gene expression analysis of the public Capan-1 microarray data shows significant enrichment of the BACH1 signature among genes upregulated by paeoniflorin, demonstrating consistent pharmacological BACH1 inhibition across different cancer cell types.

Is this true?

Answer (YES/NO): NO